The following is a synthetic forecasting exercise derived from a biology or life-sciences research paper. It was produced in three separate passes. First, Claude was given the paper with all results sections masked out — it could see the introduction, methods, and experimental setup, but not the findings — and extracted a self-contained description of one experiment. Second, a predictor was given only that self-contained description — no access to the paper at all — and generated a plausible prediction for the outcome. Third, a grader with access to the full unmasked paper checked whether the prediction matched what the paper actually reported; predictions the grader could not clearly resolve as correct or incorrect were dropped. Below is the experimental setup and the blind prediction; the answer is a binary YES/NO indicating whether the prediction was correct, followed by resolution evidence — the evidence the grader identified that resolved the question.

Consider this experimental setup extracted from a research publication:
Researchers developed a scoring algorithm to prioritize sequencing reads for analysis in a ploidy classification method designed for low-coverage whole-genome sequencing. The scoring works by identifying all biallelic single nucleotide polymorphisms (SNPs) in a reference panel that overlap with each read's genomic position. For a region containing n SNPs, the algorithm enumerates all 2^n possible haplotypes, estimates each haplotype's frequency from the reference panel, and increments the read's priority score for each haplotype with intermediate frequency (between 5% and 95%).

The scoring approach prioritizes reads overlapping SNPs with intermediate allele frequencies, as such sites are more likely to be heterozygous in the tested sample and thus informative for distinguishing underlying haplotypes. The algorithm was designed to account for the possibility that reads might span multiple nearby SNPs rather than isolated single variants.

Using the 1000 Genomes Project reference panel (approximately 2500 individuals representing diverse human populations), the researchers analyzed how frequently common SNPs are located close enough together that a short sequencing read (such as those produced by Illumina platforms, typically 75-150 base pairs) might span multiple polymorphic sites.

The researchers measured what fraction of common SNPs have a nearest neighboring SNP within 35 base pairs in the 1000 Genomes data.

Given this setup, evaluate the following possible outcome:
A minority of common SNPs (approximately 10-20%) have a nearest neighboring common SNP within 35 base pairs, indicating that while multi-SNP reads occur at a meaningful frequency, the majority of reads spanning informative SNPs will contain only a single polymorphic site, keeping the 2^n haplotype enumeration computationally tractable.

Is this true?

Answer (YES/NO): NO